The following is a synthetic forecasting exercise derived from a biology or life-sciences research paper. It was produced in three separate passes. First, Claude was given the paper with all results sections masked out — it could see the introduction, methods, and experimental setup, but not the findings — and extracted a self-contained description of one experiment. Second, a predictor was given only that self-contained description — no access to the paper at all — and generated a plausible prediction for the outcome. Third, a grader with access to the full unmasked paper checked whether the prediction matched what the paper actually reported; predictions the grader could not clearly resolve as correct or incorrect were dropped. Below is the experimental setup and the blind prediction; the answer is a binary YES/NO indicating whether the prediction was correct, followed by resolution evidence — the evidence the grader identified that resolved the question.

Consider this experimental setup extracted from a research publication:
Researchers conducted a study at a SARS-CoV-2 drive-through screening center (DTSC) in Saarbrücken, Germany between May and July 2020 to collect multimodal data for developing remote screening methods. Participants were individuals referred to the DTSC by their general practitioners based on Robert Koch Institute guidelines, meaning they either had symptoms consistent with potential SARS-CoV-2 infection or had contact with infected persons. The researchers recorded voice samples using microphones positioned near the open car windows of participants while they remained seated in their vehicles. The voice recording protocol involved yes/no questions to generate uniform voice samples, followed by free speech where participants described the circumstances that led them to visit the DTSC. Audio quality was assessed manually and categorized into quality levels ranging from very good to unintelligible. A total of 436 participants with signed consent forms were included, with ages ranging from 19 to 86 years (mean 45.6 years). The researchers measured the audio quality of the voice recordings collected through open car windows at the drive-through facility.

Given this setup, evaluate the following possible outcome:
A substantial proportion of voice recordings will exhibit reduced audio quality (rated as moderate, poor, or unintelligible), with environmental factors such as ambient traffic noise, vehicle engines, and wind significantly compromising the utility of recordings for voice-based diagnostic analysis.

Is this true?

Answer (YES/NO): NO